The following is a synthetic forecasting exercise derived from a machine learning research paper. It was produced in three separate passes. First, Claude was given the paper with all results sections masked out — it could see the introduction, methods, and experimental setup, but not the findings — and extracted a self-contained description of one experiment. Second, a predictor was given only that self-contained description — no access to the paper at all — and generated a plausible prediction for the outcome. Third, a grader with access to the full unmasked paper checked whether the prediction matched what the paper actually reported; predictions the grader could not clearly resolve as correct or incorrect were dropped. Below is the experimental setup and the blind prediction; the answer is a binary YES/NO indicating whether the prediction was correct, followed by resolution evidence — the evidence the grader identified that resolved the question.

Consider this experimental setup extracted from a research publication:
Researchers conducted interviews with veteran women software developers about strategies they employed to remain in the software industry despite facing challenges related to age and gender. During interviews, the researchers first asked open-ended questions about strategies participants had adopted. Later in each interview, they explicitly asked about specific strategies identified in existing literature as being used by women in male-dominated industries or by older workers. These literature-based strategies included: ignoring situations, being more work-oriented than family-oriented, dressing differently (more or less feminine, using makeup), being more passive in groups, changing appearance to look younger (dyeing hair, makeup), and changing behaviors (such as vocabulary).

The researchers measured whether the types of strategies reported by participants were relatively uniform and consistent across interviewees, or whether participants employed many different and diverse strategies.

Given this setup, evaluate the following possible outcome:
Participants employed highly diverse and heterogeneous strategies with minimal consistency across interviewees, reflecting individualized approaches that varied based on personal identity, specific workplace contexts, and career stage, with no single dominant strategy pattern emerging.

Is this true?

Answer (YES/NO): NO